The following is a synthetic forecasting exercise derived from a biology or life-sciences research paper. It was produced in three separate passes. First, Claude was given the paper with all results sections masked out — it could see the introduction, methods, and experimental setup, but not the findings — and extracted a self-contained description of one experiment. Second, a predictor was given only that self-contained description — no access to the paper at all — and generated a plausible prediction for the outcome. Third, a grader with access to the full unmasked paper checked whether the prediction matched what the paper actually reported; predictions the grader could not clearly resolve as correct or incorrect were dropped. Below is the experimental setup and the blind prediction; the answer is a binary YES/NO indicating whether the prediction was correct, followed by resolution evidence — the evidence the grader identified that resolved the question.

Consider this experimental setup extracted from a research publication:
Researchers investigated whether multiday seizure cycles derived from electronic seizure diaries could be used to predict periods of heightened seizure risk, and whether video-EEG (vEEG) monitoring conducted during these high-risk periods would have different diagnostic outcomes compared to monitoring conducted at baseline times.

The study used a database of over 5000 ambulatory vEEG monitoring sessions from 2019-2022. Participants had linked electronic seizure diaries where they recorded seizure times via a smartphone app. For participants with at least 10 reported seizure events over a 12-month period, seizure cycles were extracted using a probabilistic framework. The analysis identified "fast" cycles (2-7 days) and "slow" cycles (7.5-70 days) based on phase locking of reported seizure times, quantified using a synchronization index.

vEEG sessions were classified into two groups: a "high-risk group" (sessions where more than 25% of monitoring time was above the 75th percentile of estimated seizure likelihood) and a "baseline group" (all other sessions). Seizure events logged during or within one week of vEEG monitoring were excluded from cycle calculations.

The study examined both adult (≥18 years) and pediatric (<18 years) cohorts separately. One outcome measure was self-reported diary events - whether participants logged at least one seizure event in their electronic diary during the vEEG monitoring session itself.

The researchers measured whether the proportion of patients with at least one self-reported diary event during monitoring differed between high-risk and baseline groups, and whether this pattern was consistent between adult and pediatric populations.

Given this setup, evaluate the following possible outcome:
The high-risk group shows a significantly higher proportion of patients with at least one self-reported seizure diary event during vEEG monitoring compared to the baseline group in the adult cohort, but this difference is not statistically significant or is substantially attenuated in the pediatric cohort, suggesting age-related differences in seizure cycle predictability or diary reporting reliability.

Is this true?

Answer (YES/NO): YES